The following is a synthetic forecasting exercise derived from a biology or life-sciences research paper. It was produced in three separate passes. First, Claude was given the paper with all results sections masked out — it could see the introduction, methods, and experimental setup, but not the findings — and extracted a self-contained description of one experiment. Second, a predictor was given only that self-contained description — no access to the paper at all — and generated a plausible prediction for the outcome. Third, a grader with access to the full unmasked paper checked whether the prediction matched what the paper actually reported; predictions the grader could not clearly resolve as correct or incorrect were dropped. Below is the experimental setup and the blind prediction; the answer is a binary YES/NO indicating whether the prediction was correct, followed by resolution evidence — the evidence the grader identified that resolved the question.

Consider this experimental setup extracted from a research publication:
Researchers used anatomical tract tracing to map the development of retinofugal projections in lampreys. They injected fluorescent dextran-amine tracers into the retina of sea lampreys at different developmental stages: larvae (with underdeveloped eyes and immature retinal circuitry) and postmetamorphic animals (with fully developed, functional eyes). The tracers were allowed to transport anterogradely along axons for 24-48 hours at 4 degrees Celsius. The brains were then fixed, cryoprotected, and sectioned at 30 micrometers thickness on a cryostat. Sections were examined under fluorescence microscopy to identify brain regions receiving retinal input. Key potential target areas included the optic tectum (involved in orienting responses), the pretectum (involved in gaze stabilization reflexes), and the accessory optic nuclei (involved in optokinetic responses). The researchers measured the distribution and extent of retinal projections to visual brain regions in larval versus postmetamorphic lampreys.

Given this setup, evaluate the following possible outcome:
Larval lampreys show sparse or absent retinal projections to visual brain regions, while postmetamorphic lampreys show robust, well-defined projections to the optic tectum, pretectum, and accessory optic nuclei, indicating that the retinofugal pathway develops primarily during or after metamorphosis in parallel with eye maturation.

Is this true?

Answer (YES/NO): NO